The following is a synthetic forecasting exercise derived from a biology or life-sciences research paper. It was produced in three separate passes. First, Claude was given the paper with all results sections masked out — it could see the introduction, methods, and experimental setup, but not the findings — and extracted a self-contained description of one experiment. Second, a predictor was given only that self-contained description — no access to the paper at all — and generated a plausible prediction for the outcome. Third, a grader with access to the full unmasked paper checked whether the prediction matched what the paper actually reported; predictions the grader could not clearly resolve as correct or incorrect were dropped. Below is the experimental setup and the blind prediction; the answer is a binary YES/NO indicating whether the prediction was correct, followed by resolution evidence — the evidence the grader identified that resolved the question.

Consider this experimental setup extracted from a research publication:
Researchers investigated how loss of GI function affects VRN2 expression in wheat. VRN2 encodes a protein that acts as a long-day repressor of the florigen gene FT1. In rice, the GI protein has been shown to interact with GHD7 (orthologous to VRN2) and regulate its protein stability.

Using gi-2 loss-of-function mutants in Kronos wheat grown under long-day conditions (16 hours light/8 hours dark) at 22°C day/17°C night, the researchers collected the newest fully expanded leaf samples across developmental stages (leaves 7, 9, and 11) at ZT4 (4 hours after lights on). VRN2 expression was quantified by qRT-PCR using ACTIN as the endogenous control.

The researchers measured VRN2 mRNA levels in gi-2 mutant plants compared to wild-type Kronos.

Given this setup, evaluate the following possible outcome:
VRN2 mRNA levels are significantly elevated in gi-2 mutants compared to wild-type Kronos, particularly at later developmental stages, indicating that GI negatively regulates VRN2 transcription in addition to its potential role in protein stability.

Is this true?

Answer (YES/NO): NO